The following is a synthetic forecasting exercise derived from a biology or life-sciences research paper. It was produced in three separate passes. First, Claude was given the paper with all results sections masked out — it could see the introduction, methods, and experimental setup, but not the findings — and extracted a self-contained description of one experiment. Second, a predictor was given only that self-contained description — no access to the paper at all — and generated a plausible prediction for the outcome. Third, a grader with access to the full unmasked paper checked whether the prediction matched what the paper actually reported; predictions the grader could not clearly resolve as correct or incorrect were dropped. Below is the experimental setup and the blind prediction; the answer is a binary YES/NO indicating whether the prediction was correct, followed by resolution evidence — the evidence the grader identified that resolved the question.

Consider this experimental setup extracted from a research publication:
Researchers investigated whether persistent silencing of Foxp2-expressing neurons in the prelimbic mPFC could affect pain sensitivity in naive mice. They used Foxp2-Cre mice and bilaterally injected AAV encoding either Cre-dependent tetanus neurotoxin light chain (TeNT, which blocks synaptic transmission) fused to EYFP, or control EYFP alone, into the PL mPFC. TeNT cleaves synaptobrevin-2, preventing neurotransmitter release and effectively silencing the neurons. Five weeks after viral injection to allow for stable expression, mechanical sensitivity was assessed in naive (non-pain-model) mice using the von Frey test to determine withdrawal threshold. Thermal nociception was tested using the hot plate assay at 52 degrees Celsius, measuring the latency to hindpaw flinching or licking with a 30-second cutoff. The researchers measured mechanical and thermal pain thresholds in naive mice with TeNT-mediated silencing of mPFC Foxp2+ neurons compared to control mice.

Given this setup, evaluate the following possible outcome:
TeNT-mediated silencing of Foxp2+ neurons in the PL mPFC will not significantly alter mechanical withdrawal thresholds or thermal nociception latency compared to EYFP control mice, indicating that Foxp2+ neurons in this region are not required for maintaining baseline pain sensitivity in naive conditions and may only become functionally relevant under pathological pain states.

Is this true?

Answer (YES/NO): NO